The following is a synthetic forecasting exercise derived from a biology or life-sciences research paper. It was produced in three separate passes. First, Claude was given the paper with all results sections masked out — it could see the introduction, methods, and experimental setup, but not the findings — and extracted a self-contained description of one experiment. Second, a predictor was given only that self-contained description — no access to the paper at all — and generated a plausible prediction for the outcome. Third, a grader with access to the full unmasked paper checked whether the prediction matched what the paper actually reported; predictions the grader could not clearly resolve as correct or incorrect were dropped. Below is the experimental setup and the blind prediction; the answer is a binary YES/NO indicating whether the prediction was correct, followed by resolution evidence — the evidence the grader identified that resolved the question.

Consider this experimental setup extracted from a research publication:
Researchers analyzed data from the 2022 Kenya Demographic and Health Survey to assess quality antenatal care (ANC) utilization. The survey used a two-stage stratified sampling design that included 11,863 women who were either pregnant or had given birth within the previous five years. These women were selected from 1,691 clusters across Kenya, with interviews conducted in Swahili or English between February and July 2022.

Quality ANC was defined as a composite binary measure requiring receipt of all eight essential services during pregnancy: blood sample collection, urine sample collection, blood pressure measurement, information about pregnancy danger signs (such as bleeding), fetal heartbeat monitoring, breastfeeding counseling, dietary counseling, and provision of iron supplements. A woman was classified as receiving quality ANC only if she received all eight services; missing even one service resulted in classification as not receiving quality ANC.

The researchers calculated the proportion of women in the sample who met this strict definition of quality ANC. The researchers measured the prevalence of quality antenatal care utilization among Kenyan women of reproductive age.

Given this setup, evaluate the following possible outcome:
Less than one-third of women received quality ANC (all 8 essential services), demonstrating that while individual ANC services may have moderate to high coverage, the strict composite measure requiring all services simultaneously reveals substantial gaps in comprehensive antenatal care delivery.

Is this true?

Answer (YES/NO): NO